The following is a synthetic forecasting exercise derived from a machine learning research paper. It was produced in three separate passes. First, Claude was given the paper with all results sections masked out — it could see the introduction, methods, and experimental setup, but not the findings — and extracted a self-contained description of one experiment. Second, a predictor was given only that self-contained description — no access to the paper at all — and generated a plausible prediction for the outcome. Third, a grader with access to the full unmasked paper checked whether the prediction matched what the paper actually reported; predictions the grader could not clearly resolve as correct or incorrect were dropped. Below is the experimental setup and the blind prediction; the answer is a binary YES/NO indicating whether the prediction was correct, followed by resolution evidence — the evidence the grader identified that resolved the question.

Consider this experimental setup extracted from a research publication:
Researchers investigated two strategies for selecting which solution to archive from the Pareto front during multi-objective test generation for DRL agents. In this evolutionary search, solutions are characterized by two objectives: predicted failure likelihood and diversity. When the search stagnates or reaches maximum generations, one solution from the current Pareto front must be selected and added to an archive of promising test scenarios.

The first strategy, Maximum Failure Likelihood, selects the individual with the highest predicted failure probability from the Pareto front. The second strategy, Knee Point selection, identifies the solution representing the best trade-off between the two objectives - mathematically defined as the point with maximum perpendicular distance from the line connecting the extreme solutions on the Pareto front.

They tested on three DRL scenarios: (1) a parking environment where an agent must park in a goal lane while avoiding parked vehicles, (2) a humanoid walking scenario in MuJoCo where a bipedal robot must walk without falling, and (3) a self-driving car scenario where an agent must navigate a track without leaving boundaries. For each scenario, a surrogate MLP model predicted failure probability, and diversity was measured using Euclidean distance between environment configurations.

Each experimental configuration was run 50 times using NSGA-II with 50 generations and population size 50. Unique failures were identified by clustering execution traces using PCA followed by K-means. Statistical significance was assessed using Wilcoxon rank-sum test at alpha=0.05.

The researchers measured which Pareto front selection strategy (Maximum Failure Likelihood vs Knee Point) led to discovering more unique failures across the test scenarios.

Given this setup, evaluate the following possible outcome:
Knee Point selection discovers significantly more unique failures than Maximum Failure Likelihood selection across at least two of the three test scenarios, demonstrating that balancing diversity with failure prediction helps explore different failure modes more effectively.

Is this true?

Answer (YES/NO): NO